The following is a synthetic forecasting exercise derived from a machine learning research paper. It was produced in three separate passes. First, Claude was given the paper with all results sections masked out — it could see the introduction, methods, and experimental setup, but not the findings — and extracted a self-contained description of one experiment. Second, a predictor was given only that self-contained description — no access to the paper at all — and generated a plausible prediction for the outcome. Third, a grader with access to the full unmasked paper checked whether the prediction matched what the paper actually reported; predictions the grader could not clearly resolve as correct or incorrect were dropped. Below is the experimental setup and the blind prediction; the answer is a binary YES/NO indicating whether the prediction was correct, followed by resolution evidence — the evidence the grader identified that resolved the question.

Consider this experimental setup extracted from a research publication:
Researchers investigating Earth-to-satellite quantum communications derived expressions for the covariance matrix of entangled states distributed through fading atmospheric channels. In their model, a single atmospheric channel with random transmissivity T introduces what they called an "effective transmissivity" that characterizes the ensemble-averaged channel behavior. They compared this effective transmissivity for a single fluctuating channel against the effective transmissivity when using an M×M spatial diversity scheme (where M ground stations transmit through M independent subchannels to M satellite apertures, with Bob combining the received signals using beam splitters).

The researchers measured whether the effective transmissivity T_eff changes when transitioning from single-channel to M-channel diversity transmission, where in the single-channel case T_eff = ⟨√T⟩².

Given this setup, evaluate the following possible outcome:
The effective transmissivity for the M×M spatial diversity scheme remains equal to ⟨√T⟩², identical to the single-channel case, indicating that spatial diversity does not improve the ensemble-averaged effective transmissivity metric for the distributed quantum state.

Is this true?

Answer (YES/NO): YES